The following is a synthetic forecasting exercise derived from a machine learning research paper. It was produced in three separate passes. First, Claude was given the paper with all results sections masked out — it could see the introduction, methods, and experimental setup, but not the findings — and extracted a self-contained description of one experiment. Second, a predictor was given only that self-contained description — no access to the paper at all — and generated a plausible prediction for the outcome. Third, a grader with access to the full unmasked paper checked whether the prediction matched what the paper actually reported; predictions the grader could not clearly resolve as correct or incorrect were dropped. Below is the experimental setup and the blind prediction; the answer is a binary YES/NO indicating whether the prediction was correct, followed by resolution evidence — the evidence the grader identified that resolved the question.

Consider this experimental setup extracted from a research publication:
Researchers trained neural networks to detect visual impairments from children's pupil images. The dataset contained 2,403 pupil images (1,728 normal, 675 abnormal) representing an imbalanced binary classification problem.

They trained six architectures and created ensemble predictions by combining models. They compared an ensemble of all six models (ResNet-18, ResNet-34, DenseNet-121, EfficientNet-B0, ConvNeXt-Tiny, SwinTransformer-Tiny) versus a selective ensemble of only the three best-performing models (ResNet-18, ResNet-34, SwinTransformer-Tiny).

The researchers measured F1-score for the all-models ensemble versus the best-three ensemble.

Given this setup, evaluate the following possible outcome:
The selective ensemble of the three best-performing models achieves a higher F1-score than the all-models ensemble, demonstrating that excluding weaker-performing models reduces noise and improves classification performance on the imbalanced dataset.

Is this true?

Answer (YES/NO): YES